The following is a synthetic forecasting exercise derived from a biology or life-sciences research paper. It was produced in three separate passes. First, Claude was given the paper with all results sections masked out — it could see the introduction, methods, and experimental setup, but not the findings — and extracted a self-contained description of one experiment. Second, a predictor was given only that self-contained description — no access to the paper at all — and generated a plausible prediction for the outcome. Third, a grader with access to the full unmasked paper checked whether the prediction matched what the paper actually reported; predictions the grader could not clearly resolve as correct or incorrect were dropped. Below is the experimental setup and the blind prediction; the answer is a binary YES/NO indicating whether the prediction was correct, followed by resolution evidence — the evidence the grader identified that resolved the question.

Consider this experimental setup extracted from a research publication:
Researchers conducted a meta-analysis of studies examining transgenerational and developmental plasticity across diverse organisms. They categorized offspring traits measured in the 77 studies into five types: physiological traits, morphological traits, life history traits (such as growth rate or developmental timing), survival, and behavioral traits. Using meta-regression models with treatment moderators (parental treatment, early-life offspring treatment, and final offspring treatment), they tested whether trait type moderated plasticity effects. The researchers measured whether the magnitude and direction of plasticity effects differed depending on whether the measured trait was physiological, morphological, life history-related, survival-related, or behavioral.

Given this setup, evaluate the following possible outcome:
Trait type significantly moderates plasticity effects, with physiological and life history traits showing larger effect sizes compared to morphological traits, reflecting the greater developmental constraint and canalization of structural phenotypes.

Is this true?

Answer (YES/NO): NO